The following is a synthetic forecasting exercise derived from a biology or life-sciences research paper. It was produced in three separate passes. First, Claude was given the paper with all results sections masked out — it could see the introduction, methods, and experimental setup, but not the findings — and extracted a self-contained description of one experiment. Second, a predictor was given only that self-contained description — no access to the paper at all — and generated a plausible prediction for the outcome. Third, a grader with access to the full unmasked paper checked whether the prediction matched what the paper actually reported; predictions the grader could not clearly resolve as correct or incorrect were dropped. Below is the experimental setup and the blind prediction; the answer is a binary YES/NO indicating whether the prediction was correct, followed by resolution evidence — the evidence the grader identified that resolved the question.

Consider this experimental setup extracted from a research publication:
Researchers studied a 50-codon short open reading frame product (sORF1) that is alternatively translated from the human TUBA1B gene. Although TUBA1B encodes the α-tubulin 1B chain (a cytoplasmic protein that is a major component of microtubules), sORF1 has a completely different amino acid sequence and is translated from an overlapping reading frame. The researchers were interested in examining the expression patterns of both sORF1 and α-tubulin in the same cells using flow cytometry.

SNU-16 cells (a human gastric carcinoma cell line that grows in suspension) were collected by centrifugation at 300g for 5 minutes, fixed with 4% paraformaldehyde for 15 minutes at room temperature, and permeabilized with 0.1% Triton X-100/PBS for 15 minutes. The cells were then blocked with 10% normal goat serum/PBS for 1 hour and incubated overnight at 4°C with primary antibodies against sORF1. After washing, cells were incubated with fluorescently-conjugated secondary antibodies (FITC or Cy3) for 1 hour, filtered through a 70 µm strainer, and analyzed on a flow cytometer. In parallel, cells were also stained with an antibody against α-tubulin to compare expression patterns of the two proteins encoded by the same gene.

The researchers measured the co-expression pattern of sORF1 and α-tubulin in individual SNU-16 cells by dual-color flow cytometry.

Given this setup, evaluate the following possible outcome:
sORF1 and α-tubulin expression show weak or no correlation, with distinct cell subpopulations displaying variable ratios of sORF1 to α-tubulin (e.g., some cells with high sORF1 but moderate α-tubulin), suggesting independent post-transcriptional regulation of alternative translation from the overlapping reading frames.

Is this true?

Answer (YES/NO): NO